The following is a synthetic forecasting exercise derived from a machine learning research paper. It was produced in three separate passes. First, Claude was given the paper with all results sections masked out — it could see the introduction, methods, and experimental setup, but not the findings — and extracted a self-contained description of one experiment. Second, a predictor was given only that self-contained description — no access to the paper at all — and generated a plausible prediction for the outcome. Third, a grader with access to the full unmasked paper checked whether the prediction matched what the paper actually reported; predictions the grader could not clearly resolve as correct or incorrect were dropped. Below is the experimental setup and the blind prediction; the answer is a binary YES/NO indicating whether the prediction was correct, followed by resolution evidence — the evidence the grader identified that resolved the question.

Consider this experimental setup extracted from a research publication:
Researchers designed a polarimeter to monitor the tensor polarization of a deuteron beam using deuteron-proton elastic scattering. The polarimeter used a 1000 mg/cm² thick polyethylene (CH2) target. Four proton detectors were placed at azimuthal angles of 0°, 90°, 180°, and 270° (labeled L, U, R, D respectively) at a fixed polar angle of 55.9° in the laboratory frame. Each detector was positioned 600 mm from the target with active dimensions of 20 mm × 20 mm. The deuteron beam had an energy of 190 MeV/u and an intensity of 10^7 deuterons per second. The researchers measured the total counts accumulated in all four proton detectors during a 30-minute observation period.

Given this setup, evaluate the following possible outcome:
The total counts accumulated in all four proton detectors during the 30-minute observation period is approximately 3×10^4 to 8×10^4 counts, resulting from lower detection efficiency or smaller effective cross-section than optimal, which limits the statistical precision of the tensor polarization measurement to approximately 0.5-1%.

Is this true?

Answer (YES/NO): NO